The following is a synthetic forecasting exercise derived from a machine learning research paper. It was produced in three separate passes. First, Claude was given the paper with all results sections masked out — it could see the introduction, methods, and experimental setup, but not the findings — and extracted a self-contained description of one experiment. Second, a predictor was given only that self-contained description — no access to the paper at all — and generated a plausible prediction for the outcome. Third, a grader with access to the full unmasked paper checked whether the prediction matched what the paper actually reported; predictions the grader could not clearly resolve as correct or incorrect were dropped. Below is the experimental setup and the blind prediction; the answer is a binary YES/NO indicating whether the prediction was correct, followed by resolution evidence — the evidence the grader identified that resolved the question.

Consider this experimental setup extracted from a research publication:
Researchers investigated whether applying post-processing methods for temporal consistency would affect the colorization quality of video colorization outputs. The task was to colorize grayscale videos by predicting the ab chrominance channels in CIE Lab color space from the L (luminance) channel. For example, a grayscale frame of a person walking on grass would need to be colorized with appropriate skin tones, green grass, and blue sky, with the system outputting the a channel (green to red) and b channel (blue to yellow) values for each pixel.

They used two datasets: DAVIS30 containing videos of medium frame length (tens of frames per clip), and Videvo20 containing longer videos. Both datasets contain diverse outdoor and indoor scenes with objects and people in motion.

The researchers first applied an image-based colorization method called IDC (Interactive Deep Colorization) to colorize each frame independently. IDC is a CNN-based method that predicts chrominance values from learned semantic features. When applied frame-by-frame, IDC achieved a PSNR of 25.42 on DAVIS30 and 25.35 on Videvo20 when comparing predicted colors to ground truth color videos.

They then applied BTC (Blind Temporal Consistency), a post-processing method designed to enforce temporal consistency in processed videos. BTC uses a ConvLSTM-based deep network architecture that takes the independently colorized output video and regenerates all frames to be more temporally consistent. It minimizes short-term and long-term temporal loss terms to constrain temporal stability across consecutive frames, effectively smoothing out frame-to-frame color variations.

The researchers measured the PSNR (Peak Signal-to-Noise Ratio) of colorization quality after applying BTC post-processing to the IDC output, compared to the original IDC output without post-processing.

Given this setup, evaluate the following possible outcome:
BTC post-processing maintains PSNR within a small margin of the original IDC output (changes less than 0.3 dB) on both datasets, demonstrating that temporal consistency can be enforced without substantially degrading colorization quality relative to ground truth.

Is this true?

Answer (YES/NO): NO